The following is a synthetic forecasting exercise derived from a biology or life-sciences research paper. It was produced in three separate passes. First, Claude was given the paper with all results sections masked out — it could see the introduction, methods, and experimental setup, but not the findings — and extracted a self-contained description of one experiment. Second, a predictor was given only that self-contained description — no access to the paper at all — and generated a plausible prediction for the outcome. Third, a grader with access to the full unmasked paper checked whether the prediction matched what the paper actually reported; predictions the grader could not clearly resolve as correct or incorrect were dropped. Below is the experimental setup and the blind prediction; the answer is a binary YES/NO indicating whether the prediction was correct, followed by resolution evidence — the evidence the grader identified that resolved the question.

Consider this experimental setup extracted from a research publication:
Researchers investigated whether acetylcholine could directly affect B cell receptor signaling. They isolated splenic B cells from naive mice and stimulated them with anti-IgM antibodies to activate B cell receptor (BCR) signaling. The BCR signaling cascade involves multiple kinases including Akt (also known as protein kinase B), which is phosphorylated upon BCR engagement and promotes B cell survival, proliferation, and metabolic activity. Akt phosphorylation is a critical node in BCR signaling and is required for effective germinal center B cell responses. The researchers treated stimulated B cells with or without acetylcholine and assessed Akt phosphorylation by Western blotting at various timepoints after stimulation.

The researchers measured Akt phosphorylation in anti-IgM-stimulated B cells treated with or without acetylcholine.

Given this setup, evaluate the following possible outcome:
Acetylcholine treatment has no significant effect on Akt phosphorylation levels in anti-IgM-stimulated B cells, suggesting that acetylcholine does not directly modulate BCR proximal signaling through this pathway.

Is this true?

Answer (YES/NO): NO